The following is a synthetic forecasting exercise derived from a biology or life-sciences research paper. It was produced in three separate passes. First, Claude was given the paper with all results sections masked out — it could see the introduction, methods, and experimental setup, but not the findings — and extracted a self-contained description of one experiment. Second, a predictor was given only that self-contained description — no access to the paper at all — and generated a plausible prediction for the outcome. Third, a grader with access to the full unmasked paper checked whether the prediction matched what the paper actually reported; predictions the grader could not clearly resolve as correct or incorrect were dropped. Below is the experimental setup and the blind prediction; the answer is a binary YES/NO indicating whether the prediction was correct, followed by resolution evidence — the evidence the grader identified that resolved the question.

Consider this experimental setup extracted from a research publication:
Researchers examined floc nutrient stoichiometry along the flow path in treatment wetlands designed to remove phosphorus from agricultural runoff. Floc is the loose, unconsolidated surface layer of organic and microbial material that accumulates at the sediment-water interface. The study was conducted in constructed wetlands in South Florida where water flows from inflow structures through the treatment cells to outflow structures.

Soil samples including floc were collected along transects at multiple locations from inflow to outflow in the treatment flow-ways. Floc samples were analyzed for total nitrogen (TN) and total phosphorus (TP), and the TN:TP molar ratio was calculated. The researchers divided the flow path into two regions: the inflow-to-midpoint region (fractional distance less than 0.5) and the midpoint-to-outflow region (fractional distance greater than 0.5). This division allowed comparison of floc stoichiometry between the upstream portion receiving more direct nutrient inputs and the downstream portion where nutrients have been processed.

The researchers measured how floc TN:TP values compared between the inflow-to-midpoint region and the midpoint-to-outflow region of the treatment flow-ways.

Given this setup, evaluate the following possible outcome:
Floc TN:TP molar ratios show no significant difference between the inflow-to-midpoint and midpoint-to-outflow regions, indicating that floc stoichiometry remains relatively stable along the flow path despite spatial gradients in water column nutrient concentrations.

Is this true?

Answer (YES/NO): NO